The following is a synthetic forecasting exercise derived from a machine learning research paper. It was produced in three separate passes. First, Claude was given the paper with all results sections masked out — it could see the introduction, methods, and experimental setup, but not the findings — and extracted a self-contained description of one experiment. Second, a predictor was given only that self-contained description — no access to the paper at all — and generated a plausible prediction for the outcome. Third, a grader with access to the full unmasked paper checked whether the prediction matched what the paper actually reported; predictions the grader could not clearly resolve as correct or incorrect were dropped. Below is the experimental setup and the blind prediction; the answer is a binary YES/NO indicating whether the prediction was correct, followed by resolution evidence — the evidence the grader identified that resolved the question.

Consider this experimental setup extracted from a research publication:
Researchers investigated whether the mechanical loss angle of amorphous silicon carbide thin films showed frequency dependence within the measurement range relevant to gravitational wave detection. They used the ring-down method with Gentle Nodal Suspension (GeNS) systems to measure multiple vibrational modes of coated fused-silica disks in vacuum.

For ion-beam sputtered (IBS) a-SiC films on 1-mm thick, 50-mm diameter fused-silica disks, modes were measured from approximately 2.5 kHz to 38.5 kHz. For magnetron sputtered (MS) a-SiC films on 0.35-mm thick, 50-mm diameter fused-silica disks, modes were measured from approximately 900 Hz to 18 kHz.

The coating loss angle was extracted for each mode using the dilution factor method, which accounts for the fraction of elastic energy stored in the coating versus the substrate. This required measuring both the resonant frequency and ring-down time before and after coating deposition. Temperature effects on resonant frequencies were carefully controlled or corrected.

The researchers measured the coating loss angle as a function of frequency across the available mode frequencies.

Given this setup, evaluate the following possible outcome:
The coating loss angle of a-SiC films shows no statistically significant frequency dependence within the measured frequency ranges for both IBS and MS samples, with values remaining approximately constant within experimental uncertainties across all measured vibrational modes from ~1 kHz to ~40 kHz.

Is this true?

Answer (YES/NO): NO